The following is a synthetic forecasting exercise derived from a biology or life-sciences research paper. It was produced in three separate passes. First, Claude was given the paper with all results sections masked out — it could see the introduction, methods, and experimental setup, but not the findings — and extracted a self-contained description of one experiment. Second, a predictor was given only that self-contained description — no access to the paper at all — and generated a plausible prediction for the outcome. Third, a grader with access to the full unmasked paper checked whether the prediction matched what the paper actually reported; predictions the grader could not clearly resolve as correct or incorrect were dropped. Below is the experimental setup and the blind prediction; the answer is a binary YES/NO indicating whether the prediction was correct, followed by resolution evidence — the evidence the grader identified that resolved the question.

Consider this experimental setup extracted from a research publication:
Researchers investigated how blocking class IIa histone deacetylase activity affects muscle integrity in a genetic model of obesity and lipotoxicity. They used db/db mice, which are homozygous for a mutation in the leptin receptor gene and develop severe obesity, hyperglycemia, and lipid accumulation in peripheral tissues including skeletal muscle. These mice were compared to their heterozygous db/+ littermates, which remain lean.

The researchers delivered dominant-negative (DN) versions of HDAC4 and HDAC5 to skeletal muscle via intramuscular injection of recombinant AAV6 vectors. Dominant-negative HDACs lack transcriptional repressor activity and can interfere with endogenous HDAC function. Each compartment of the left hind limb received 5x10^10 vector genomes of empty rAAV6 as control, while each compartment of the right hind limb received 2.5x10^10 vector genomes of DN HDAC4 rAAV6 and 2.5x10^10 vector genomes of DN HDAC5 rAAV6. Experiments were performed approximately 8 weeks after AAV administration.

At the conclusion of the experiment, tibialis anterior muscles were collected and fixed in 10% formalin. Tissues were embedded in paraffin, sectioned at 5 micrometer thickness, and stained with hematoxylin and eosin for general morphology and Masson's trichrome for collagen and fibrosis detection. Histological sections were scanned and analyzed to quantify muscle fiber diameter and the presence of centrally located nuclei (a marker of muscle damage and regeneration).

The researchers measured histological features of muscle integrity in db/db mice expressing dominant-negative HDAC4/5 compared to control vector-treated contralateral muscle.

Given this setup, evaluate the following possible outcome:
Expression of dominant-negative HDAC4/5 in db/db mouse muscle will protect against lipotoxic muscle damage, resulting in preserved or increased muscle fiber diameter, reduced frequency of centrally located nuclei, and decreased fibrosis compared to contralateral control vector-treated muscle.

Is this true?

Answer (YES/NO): NO